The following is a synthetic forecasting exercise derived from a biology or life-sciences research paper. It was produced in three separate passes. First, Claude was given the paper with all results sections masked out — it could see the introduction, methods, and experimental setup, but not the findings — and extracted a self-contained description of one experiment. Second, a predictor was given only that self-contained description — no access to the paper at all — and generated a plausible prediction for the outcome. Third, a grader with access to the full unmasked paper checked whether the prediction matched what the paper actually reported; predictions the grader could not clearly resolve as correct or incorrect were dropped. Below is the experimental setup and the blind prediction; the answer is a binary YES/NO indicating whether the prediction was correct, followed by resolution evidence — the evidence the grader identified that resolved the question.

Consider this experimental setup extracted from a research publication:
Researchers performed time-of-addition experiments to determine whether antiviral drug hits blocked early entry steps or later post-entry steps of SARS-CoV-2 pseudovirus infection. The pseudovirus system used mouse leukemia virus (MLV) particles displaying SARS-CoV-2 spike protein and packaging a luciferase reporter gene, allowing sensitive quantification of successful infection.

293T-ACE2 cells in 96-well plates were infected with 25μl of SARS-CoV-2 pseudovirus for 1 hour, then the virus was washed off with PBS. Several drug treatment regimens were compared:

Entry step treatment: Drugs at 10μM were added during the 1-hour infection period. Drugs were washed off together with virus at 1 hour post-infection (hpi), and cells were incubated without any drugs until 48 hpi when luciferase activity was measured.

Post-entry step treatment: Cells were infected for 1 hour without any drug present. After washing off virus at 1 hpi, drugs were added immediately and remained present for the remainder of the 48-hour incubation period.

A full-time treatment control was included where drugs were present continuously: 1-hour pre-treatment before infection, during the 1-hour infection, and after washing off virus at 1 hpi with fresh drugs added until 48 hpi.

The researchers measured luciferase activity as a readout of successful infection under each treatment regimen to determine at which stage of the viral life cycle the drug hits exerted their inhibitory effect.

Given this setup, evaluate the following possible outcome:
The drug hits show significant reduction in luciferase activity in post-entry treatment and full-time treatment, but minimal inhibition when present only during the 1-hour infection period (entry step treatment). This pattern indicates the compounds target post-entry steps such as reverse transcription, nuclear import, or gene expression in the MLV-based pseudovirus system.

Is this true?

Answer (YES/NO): NO